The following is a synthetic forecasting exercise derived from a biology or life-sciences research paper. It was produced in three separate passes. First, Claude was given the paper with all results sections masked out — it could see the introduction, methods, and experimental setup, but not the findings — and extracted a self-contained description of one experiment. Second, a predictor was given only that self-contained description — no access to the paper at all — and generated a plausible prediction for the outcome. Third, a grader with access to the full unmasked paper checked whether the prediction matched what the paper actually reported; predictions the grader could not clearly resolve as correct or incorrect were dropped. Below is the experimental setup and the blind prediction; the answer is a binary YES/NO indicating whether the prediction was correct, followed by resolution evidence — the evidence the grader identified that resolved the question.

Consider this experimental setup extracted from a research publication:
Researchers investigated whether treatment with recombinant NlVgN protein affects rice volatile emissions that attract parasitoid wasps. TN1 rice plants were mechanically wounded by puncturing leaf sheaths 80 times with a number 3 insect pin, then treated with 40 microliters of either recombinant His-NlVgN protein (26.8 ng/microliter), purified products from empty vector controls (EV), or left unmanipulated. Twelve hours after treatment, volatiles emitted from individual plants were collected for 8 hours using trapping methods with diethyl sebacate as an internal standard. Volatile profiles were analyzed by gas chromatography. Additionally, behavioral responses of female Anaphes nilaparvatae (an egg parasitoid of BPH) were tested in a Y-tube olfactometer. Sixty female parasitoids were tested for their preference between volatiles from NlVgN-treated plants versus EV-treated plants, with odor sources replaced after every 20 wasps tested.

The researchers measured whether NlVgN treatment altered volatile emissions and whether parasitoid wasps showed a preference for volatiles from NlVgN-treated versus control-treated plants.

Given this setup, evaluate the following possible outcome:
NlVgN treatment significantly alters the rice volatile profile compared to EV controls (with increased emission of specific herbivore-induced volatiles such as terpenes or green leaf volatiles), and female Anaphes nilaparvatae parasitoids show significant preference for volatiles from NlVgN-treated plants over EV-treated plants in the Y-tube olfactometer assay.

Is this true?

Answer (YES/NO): YES